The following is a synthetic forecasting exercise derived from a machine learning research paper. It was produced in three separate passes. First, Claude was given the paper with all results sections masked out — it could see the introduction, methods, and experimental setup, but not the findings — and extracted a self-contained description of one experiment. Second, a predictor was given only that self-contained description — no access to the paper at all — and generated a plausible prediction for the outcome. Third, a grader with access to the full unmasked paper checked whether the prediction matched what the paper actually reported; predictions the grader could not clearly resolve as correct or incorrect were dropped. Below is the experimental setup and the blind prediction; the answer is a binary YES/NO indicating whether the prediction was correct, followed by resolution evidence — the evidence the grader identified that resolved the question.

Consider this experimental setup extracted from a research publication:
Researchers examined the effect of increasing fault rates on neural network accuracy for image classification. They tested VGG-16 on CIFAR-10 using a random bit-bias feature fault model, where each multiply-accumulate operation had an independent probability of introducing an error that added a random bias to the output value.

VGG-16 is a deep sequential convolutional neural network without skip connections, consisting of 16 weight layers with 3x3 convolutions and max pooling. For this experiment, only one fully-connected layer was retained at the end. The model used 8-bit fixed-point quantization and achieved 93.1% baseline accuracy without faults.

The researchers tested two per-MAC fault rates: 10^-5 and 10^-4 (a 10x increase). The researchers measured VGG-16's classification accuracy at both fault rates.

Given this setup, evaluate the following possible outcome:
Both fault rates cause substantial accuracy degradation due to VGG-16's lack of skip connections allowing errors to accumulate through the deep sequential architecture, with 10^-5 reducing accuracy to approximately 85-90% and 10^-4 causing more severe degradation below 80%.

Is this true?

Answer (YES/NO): NO